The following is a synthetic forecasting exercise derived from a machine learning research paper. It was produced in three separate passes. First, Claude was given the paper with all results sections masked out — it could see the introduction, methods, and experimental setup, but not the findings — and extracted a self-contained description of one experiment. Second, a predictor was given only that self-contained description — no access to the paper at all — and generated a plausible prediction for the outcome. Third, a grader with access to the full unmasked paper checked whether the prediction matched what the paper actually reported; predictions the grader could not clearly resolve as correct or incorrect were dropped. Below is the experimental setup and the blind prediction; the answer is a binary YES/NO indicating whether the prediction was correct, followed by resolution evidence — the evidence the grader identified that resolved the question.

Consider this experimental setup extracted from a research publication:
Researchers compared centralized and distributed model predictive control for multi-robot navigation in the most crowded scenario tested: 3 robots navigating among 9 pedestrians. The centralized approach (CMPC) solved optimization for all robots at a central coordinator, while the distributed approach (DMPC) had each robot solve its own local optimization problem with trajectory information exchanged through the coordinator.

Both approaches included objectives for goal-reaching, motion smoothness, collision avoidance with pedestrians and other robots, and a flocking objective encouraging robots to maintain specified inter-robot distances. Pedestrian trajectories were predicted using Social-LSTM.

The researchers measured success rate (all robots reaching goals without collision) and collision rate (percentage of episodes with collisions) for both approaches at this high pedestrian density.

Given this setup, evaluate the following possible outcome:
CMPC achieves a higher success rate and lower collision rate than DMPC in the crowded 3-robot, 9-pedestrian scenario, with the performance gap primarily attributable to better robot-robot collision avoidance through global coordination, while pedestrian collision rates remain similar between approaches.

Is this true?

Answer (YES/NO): NO